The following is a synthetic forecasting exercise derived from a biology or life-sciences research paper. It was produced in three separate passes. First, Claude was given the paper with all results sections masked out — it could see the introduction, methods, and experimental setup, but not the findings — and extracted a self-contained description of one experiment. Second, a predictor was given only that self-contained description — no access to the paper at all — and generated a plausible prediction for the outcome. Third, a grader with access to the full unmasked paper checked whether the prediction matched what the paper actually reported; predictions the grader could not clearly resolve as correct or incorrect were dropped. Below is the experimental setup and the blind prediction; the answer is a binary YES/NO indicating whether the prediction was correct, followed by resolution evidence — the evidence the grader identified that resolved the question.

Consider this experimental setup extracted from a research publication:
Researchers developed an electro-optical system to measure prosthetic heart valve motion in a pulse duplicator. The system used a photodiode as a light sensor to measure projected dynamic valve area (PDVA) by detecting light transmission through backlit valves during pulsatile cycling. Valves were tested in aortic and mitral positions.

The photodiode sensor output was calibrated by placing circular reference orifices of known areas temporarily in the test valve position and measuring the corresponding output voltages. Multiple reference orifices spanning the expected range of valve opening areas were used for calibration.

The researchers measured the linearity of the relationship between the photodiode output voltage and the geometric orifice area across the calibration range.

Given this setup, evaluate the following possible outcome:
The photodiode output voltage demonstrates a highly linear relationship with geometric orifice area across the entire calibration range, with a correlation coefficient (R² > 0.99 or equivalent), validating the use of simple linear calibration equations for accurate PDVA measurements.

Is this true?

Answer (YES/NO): YES